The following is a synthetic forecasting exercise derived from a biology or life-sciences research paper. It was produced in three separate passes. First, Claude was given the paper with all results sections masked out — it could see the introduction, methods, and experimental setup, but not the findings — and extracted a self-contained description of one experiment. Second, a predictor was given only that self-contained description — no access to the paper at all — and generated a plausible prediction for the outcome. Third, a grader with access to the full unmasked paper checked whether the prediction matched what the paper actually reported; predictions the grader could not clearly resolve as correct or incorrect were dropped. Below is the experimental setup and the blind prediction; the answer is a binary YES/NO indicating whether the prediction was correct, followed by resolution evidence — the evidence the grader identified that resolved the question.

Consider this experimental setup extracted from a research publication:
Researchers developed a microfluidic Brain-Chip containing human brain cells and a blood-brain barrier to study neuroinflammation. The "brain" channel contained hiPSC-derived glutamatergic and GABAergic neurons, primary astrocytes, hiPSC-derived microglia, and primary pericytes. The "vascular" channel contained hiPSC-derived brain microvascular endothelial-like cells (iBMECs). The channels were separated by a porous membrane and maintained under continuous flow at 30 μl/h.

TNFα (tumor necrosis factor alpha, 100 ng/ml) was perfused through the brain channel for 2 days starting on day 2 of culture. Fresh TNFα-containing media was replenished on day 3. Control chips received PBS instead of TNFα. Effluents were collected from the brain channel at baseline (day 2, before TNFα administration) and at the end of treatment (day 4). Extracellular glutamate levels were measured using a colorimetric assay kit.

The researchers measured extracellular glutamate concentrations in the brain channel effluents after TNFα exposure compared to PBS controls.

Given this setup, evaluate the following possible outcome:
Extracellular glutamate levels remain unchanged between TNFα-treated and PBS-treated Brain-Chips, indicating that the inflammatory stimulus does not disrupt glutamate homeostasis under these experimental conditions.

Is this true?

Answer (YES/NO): NO